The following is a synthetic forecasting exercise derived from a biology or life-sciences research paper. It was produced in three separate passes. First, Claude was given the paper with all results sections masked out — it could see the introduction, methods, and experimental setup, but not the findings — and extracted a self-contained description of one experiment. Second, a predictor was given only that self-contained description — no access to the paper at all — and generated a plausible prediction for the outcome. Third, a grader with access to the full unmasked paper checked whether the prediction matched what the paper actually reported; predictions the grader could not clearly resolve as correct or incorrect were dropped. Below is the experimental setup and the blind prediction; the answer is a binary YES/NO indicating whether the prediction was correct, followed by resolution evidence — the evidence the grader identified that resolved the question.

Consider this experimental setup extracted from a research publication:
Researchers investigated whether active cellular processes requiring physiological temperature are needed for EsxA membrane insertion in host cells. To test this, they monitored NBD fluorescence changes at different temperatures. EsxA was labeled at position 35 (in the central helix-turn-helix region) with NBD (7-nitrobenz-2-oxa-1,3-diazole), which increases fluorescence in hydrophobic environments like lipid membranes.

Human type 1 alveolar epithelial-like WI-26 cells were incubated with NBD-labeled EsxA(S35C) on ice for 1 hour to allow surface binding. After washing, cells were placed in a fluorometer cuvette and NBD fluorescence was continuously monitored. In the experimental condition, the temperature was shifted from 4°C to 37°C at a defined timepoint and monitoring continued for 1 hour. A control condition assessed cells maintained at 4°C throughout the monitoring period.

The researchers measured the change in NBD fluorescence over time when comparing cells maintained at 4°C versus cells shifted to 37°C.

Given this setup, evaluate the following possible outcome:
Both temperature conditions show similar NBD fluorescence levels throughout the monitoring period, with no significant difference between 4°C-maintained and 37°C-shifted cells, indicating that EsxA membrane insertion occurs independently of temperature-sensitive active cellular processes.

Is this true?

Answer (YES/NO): NO